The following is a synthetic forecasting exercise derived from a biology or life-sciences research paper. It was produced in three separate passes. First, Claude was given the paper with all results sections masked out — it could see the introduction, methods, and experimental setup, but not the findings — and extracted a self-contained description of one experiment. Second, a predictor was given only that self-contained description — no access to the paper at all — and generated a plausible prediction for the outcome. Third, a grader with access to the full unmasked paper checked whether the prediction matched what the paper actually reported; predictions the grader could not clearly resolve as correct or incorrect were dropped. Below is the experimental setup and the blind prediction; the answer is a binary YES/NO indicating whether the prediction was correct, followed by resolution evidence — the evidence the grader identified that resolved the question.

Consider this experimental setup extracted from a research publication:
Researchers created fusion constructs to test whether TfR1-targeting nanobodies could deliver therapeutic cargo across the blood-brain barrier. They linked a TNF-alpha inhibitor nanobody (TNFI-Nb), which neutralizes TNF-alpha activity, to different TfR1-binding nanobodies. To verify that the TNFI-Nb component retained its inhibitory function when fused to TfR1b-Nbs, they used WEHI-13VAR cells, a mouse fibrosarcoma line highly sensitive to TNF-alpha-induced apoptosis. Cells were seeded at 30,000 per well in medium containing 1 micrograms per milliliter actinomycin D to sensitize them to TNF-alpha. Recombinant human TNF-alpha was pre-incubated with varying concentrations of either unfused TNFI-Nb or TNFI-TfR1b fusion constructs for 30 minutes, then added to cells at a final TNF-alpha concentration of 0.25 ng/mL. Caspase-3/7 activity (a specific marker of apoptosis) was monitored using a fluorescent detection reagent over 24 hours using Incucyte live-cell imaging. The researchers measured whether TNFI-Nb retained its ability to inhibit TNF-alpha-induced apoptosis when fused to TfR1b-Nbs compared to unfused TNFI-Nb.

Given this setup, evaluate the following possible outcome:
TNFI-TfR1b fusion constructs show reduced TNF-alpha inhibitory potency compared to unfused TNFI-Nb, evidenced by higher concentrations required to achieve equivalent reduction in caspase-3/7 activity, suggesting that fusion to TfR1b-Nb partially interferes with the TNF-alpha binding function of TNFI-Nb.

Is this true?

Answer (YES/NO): NO